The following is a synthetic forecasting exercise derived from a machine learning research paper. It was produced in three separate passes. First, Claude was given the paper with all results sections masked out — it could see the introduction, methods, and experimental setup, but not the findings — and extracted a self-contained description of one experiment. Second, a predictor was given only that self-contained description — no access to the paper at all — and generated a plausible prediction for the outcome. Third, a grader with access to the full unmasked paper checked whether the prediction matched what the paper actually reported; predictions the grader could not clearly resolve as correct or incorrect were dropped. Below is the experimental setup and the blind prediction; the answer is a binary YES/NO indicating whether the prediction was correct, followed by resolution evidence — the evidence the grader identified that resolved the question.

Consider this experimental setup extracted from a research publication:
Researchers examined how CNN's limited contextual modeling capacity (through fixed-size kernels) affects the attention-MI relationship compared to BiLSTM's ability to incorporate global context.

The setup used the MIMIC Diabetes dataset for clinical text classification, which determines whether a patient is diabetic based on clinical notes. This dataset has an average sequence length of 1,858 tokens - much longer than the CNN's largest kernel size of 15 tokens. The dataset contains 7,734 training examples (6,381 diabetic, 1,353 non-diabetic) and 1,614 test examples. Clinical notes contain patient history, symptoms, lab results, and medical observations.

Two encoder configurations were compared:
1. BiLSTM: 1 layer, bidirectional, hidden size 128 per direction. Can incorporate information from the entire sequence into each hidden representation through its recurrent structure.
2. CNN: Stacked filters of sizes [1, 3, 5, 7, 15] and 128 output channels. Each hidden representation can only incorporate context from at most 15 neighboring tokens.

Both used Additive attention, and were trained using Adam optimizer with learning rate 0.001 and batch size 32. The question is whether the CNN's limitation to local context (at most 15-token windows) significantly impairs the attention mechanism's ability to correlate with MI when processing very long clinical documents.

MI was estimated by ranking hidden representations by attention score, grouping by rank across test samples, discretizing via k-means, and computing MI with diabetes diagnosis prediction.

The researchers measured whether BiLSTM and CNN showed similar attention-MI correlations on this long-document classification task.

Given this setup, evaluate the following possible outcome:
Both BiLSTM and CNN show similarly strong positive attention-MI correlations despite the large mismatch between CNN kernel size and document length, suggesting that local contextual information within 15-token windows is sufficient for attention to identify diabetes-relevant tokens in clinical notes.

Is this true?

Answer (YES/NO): YES